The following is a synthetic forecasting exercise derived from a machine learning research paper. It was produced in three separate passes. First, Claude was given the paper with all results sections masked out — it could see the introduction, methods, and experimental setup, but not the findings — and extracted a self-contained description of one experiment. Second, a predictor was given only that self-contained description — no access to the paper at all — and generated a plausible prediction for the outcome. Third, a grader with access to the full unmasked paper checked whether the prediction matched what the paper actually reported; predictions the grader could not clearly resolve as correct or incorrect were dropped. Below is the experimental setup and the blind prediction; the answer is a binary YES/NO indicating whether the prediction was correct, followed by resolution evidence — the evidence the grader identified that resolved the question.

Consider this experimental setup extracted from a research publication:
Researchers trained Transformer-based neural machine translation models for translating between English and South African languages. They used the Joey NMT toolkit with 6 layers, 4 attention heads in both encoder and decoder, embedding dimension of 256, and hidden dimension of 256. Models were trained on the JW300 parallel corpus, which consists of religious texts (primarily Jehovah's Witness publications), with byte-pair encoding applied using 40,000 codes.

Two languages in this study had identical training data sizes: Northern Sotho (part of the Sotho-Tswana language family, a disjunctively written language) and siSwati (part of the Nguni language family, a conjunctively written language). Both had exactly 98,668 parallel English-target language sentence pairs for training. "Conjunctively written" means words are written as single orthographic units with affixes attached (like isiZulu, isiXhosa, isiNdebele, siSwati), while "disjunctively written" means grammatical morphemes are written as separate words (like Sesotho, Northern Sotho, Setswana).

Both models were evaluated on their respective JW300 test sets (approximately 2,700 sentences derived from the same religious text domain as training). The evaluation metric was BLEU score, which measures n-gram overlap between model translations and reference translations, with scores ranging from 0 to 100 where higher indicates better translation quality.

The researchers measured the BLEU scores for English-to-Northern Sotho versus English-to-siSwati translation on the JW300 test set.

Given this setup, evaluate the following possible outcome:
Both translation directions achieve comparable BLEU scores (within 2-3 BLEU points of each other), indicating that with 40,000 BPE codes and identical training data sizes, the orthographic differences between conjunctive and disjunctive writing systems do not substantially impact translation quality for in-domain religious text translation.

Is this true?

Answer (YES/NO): NO